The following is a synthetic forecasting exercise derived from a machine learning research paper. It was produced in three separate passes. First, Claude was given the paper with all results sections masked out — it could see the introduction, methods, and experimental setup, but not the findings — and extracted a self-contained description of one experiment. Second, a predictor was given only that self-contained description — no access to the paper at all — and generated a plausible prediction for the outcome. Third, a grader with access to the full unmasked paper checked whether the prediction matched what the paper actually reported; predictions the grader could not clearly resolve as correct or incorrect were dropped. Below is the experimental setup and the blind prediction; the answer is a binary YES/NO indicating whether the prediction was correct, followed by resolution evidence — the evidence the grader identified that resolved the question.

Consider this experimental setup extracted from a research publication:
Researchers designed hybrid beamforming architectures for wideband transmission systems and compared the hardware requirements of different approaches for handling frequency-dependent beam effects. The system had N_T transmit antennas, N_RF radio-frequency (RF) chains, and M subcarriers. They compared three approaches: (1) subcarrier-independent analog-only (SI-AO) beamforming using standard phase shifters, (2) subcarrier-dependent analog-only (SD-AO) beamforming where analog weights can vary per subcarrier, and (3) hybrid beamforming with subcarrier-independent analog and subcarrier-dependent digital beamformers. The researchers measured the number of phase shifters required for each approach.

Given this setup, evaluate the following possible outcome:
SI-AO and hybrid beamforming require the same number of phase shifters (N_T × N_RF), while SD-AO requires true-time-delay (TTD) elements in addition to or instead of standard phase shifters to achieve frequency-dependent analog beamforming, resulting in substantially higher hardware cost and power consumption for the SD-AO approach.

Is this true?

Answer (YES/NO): NO